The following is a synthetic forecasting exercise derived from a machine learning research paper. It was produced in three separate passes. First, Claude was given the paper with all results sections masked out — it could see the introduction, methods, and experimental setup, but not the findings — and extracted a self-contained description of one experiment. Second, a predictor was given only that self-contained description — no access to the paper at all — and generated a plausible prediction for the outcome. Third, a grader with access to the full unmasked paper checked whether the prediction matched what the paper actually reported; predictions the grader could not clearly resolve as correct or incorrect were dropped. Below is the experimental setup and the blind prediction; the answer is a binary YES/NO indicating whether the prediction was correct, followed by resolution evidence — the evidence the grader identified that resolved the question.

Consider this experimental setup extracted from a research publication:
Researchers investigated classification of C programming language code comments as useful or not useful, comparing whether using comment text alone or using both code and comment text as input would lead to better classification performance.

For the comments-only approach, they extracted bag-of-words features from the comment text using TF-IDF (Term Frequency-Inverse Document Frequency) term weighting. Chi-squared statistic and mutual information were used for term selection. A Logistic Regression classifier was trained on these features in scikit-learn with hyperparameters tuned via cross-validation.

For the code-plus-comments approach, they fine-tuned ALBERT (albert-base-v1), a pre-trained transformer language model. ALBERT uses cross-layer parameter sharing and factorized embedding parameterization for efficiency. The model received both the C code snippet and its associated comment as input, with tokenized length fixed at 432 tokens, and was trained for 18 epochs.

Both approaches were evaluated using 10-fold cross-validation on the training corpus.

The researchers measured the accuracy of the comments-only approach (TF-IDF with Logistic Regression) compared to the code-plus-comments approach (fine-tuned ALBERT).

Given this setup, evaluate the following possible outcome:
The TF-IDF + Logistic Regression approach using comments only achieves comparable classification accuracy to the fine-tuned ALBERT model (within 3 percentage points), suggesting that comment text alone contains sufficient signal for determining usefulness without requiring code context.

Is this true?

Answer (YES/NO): NO